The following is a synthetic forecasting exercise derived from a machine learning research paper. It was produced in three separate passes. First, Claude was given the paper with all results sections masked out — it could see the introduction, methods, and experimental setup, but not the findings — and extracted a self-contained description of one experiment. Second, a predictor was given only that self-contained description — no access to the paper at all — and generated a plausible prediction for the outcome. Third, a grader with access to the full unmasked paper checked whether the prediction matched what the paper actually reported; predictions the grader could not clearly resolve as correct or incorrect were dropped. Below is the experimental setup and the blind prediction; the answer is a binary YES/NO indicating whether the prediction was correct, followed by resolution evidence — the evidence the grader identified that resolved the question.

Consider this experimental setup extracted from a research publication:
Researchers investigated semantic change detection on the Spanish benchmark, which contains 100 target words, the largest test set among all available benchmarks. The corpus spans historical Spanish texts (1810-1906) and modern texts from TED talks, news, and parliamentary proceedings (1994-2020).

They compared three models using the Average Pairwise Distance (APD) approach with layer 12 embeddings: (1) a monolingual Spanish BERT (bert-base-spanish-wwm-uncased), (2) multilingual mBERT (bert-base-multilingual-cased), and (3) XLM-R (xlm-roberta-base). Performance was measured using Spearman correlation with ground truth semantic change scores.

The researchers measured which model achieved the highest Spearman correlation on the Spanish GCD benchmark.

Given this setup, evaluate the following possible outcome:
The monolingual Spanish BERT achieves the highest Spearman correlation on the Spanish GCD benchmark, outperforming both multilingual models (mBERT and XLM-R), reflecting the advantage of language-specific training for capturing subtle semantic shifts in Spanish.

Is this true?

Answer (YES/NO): NO